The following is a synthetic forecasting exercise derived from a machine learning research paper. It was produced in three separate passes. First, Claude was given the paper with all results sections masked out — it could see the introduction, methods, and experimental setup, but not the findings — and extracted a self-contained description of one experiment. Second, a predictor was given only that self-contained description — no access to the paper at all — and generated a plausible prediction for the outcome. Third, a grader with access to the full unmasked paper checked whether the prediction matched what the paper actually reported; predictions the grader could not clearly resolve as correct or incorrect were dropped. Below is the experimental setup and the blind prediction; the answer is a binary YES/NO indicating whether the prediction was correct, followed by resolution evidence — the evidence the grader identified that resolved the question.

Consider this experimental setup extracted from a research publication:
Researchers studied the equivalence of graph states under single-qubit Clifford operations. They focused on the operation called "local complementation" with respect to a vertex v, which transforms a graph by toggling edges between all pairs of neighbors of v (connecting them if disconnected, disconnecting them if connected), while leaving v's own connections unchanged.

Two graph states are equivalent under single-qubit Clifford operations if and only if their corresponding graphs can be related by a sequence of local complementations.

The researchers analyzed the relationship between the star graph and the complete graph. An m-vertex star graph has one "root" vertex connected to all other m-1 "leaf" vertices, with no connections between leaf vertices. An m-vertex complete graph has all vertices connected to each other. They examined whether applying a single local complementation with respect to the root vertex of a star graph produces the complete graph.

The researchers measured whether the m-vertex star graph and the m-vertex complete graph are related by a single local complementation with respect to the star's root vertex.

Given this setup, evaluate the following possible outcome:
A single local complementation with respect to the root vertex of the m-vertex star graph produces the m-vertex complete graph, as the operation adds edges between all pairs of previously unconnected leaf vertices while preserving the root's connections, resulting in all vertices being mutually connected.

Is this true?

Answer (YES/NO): YES